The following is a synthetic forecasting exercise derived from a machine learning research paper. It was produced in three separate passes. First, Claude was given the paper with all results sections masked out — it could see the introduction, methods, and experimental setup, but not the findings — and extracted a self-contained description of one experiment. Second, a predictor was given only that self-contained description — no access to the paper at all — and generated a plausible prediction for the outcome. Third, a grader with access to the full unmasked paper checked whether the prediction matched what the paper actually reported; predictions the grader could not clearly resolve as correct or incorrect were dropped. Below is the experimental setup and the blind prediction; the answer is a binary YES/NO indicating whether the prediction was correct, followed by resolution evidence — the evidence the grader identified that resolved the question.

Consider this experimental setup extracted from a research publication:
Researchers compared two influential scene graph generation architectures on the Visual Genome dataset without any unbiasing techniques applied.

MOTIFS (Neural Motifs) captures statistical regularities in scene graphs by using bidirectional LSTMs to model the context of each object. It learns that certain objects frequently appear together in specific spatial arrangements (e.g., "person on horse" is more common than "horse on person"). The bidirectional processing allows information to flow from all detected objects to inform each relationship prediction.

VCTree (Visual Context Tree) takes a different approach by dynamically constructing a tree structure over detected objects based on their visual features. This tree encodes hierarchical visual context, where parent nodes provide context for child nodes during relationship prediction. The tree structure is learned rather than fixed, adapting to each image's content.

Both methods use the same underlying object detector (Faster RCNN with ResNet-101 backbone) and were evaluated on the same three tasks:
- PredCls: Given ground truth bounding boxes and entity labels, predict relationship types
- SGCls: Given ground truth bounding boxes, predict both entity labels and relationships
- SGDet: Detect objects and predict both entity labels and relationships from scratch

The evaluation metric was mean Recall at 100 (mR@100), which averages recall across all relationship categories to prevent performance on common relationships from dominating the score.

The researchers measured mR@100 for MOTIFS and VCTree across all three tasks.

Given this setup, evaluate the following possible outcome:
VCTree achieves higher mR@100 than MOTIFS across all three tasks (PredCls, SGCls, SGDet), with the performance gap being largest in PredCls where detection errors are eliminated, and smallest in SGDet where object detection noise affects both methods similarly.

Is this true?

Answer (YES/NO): YES